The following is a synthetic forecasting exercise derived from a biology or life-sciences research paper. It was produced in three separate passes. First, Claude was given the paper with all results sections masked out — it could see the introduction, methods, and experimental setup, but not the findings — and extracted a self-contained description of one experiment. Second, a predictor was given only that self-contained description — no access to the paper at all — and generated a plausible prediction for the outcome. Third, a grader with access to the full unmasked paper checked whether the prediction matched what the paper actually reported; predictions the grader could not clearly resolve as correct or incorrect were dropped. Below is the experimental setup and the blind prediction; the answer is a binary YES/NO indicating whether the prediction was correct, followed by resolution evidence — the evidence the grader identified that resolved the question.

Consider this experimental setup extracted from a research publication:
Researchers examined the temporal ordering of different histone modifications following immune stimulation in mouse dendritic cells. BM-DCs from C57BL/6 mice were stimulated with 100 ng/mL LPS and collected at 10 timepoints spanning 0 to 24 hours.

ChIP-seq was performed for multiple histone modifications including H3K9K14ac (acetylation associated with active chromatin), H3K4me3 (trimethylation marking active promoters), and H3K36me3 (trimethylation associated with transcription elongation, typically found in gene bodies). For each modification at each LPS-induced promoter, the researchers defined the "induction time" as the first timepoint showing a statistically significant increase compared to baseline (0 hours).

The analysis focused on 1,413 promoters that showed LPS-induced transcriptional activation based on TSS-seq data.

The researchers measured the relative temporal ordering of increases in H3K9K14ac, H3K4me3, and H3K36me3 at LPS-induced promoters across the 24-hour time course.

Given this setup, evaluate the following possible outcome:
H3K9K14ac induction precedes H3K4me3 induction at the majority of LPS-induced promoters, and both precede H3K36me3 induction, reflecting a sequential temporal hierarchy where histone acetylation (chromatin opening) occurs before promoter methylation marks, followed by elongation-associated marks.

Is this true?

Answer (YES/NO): YES